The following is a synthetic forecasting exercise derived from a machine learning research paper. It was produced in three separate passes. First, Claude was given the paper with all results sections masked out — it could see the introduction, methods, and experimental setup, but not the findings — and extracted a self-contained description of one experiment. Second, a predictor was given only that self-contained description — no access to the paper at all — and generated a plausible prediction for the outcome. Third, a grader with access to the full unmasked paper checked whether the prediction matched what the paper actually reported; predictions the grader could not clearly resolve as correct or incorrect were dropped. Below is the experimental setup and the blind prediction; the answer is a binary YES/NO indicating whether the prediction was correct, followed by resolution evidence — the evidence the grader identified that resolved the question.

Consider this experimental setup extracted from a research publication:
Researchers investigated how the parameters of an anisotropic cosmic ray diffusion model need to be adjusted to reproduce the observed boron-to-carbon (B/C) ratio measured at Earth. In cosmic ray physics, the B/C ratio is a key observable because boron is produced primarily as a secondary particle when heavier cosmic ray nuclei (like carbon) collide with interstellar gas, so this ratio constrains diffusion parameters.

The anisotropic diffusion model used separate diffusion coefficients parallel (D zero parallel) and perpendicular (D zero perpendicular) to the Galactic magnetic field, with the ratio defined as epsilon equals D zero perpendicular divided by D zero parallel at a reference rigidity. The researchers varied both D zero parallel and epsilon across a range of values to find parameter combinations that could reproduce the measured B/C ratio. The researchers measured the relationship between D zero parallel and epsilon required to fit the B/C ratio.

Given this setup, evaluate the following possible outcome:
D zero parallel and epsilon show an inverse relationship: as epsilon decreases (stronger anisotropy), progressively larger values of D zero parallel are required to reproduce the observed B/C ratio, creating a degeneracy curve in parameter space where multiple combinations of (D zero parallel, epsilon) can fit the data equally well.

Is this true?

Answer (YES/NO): YES